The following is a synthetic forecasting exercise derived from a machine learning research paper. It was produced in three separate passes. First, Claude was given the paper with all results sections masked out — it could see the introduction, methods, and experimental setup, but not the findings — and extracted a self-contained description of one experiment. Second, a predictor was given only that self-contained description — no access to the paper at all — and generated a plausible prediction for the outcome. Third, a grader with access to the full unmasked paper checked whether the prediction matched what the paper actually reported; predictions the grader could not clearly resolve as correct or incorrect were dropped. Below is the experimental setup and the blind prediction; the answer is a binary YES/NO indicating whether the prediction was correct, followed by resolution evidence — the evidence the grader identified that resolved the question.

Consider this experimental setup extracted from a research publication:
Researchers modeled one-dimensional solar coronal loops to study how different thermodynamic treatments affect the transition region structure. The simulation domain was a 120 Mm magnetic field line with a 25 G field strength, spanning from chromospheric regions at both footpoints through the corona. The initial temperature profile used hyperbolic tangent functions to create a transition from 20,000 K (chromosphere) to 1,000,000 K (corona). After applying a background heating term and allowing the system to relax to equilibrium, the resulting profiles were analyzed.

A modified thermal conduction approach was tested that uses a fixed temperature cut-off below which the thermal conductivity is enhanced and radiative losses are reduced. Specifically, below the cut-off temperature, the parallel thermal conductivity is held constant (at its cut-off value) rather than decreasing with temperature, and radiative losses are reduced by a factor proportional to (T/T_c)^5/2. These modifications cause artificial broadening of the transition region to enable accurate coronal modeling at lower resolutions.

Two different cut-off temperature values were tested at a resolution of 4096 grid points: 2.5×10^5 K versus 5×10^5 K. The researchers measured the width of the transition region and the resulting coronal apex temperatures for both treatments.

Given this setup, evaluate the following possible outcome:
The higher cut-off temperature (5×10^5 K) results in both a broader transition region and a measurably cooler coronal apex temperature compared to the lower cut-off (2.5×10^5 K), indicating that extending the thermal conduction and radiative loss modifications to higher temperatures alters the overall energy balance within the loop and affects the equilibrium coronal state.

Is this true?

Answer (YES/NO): YES